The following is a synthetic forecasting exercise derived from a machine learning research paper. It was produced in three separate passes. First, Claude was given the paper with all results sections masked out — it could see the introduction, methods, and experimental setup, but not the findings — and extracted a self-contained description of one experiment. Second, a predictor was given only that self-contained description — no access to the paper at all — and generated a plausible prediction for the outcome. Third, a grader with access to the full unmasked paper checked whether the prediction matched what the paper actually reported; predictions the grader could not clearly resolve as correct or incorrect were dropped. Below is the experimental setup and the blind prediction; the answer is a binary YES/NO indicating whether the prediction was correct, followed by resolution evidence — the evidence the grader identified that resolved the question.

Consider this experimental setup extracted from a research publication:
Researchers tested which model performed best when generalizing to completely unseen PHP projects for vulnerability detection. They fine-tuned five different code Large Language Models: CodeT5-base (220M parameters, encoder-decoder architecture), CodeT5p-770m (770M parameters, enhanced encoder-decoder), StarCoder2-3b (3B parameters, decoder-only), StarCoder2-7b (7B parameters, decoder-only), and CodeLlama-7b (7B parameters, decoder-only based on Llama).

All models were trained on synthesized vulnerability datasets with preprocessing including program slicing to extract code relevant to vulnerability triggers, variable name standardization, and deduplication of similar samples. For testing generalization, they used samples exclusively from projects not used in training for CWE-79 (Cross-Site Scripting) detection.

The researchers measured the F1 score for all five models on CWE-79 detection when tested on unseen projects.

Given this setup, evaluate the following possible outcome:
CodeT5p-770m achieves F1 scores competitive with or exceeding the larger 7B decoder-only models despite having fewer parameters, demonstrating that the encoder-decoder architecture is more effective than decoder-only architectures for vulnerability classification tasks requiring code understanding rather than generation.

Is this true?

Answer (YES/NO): NO